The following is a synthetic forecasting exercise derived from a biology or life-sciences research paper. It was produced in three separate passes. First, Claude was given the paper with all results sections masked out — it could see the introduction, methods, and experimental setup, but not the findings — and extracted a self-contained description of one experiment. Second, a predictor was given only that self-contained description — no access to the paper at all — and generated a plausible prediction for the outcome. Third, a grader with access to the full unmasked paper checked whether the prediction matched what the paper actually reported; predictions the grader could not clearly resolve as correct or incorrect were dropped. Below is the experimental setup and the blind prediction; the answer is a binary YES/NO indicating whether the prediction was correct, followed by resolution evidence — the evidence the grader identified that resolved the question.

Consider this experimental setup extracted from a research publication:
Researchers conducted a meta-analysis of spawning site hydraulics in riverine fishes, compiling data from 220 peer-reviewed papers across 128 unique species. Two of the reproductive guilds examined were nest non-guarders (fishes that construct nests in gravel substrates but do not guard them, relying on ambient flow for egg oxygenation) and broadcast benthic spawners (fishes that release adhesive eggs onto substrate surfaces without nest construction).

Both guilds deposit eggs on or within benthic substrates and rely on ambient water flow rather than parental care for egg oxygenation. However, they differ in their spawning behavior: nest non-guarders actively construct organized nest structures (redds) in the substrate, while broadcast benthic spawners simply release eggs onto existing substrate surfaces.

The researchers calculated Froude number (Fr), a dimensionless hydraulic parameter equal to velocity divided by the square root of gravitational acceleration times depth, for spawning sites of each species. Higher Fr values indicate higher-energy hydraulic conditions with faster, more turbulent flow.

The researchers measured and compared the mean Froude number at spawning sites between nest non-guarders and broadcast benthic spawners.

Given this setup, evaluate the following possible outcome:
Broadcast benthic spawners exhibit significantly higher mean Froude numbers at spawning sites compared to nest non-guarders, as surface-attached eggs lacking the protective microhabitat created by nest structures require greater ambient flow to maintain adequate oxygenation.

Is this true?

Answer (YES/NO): NO